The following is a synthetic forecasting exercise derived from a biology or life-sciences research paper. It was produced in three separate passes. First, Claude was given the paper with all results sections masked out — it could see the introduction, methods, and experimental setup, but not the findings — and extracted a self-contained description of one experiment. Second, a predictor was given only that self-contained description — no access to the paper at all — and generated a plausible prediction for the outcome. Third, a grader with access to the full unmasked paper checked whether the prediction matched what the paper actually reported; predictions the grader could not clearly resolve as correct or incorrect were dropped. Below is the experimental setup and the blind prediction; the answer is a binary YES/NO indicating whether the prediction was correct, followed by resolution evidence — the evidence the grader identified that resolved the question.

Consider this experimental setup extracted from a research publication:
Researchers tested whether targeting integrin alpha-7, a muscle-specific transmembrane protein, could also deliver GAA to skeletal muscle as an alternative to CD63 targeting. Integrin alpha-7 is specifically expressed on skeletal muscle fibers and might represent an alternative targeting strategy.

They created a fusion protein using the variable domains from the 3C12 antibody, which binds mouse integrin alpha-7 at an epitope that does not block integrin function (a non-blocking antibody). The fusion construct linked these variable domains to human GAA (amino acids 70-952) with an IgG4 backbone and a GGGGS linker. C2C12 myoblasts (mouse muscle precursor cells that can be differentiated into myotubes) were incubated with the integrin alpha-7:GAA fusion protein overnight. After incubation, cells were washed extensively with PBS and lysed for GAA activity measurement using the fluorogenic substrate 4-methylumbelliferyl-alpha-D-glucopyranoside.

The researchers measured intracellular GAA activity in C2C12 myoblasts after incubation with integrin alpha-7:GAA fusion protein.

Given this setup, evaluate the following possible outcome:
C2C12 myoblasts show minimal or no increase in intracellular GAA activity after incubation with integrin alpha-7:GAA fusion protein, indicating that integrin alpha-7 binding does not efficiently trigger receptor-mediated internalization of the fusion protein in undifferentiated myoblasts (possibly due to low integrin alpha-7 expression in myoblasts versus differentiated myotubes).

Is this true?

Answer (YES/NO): NO